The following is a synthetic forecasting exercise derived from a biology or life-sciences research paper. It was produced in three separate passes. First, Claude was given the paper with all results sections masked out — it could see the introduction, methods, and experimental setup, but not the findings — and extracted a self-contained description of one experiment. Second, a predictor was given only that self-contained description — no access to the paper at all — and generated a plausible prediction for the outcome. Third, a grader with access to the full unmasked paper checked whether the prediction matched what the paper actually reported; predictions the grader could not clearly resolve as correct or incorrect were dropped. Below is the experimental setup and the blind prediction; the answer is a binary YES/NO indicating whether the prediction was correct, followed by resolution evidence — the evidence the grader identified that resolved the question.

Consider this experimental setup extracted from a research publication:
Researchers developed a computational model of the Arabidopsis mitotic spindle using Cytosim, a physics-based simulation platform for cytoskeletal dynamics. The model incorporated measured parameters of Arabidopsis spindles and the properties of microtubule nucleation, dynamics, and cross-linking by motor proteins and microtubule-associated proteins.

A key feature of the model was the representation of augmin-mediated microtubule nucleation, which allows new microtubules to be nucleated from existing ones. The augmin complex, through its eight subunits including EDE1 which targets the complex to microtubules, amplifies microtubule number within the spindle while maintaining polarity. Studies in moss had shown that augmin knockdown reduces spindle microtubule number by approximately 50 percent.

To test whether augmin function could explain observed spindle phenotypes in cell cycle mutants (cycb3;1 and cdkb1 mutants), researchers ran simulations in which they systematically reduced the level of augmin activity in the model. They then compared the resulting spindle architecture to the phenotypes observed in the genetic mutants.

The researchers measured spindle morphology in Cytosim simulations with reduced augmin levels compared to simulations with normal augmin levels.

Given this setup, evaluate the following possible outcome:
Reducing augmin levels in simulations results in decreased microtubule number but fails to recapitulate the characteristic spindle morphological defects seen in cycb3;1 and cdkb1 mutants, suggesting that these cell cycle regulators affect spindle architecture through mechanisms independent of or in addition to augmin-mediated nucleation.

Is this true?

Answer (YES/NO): NO